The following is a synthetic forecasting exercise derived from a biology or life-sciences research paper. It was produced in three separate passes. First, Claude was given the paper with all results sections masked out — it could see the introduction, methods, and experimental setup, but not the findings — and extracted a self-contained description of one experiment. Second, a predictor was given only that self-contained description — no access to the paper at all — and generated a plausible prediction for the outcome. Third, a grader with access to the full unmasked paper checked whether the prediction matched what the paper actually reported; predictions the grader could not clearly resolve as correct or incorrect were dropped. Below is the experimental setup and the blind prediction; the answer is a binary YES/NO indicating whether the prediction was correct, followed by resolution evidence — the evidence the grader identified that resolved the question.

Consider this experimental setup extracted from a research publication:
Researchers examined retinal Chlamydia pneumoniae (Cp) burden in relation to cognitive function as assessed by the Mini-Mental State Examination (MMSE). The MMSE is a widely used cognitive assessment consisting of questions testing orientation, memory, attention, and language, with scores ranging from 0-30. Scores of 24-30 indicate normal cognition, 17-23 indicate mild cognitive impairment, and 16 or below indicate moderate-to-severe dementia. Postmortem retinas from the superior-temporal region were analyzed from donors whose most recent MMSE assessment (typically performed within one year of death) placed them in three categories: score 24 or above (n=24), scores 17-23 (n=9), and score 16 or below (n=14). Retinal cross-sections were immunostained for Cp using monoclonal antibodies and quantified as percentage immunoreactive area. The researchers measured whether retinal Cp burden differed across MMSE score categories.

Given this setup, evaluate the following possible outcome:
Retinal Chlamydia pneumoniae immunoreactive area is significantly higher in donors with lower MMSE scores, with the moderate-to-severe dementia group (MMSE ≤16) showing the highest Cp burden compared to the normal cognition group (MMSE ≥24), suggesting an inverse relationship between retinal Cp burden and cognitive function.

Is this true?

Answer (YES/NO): YES